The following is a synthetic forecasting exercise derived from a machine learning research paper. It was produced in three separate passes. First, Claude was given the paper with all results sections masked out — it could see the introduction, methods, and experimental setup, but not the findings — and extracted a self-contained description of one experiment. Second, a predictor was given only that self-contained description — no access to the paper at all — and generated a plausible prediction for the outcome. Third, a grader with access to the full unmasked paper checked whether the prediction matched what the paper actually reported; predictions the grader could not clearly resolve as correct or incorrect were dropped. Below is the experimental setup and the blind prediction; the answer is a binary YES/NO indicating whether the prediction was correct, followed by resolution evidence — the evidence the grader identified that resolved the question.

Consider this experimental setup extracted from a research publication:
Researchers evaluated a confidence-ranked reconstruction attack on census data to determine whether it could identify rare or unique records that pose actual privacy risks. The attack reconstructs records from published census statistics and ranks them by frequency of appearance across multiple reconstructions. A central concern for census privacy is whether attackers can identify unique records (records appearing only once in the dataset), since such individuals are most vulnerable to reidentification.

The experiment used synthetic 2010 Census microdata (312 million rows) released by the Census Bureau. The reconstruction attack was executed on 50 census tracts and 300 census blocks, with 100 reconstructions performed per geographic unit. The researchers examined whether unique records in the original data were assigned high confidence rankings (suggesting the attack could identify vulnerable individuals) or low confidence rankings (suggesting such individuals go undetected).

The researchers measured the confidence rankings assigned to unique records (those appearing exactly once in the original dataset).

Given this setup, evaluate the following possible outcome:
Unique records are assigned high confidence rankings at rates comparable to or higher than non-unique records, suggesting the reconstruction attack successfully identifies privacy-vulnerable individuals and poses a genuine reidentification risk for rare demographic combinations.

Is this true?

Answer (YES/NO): NO